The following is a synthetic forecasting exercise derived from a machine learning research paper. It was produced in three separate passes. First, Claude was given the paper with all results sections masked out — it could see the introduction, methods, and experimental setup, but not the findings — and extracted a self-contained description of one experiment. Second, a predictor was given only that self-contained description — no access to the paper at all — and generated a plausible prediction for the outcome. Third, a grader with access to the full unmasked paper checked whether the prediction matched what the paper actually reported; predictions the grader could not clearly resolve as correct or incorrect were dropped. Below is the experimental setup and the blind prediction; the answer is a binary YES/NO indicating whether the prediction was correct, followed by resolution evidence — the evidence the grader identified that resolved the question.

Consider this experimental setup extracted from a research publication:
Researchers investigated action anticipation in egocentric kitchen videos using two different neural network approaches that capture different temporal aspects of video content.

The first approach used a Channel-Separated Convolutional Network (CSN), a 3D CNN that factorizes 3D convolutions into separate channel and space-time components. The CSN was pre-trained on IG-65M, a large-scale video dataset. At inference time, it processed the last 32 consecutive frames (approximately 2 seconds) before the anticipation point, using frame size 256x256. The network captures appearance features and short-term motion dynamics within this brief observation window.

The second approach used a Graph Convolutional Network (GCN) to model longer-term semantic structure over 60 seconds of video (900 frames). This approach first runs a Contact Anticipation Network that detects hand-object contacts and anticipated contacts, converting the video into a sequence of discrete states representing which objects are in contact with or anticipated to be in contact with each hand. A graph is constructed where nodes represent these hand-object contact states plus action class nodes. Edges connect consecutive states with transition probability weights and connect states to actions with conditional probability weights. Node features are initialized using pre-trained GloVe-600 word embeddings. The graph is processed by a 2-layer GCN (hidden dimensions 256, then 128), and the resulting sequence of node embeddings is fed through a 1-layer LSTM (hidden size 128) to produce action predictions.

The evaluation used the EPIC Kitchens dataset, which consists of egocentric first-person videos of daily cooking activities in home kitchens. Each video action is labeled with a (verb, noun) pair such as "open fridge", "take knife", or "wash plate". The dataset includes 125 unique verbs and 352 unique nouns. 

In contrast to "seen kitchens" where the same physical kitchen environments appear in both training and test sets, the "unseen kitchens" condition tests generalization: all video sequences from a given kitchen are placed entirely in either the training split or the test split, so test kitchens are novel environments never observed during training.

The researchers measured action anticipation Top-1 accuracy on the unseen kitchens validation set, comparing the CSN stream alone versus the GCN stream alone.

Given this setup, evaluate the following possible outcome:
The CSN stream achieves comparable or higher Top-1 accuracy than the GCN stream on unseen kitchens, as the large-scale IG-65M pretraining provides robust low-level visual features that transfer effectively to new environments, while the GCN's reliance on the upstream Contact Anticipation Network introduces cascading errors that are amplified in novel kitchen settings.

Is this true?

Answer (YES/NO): NO